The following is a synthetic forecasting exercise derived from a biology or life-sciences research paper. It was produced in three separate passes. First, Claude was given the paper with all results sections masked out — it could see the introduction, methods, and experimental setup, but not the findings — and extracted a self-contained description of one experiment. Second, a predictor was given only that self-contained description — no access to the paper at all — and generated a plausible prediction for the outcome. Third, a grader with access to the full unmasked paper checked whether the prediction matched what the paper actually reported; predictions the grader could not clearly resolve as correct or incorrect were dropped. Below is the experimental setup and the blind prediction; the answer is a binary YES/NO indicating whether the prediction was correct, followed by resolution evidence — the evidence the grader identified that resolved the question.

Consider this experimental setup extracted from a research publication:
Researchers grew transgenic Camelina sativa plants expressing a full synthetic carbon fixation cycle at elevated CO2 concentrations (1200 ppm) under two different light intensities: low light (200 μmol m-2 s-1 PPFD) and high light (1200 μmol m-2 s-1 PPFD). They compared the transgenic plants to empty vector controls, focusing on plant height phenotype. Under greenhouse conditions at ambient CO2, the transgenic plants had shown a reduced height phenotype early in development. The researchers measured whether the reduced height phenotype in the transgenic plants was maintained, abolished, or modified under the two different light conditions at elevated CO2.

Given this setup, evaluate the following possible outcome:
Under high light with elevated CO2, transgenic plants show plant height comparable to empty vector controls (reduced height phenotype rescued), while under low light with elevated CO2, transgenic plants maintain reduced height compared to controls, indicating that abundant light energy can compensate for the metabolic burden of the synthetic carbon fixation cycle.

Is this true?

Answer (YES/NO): YES